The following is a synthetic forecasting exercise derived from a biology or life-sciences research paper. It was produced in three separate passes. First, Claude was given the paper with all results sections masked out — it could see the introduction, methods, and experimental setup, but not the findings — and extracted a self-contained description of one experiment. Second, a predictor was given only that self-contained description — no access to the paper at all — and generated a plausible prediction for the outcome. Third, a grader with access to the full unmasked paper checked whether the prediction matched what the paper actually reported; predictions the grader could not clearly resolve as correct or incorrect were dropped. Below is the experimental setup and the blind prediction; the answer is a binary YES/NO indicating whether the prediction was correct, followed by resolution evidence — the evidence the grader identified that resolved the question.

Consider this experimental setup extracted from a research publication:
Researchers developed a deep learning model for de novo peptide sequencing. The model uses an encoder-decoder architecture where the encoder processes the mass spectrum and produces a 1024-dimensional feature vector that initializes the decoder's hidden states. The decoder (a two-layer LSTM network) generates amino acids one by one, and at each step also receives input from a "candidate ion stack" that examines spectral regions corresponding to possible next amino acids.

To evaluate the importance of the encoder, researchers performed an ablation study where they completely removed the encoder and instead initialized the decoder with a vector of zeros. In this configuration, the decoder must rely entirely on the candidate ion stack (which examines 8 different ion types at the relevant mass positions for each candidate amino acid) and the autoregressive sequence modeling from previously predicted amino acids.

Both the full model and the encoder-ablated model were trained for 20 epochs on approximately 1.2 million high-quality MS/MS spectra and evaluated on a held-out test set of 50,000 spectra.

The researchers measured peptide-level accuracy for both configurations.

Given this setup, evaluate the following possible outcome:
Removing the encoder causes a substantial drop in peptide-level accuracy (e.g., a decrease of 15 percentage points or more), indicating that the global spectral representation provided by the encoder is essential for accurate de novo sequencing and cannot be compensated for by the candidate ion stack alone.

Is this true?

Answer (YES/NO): NO